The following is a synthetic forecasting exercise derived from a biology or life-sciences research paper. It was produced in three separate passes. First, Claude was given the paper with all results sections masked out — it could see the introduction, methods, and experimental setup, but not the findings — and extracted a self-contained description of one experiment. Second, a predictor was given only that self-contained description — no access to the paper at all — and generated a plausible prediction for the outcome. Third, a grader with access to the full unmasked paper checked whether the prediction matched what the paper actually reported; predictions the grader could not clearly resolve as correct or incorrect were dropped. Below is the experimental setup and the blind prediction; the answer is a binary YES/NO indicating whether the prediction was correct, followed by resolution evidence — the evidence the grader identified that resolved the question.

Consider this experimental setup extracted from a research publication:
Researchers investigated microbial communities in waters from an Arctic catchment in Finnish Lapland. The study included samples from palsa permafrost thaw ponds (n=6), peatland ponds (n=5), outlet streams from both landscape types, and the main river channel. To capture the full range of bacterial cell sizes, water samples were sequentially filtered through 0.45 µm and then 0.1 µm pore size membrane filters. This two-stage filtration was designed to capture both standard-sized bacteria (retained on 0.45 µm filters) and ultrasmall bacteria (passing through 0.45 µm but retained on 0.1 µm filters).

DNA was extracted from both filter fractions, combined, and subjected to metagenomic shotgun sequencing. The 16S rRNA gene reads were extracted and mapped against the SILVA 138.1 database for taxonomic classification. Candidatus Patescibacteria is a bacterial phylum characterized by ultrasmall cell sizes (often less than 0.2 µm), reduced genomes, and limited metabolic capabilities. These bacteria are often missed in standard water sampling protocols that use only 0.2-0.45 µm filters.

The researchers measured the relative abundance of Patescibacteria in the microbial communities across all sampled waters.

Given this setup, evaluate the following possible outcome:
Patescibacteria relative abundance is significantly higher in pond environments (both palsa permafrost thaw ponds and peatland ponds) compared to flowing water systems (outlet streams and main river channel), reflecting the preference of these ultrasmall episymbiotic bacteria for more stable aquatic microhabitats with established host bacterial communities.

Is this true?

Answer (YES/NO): NO